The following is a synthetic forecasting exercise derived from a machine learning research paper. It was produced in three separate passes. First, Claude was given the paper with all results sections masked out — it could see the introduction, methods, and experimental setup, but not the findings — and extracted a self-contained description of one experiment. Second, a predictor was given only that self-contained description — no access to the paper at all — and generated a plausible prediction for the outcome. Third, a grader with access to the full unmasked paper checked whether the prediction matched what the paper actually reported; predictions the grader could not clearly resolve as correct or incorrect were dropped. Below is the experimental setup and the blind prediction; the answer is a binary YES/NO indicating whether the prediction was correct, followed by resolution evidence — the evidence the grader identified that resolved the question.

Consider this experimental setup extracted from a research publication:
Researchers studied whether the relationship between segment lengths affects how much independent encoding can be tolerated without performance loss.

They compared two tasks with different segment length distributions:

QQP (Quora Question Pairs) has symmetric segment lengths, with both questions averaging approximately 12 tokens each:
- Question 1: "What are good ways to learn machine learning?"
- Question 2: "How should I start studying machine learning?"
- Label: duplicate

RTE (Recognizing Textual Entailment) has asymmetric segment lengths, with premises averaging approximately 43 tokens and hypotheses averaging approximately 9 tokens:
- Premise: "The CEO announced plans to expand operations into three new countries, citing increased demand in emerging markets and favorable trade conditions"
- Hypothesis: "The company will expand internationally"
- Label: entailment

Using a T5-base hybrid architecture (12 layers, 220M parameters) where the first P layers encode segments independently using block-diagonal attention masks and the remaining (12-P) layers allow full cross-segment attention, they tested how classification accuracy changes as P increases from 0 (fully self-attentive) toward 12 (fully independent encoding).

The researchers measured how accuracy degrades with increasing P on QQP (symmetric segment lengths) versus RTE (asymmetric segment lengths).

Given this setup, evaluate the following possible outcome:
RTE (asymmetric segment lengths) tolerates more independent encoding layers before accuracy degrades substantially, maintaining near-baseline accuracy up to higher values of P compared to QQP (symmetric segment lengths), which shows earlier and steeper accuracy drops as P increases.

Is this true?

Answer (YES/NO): NO